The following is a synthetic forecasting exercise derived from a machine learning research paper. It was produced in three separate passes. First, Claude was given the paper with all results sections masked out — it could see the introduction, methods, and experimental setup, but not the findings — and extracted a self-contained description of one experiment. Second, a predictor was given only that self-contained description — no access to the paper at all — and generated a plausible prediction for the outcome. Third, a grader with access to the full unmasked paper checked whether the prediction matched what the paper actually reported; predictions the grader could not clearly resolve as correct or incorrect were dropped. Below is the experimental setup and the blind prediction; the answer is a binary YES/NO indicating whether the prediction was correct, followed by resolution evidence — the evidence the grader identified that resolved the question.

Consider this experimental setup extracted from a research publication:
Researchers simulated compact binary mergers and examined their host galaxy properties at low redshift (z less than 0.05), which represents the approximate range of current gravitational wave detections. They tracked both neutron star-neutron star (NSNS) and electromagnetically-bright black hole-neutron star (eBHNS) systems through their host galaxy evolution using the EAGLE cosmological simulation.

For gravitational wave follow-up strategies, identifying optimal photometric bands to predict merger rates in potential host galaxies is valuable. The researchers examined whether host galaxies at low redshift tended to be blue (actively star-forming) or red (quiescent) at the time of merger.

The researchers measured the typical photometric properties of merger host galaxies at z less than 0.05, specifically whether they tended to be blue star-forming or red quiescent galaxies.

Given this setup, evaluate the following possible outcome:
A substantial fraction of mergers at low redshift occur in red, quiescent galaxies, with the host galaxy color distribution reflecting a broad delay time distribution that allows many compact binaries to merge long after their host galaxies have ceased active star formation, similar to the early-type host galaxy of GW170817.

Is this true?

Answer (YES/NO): NO